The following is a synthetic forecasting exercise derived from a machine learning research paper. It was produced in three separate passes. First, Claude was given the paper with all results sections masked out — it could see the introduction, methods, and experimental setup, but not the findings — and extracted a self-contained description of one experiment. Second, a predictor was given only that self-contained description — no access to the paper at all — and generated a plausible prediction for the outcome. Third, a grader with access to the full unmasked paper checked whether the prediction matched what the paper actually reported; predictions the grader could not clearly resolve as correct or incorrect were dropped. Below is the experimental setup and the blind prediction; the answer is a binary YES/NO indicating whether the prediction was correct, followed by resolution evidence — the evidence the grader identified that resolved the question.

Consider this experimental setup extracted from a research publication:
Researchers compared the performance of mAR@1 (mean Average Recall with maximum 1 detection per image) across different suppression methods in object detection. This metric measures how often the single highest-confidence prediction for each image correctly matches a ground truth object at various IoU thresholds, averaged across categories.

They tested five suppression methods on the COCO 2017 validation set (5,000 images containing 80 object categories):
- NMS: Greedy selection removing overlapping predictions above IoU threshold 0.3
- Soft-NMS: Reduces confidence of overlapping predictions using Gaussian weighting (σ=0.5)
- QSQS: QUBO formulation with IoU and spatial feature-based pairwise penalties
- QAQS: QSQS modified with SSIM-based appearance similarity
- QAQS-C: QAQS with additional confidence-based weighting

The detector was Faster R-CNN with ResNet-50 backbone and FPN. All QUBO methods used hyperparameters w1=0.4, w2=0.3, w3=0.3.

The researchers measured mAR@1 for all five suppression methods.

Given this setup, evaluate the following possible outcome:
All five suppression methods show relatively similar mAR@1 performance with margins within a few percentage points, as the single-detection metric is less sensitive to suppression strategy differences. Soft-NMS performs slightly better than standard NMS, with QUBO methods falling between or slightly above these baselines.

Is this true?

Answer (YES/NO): NO